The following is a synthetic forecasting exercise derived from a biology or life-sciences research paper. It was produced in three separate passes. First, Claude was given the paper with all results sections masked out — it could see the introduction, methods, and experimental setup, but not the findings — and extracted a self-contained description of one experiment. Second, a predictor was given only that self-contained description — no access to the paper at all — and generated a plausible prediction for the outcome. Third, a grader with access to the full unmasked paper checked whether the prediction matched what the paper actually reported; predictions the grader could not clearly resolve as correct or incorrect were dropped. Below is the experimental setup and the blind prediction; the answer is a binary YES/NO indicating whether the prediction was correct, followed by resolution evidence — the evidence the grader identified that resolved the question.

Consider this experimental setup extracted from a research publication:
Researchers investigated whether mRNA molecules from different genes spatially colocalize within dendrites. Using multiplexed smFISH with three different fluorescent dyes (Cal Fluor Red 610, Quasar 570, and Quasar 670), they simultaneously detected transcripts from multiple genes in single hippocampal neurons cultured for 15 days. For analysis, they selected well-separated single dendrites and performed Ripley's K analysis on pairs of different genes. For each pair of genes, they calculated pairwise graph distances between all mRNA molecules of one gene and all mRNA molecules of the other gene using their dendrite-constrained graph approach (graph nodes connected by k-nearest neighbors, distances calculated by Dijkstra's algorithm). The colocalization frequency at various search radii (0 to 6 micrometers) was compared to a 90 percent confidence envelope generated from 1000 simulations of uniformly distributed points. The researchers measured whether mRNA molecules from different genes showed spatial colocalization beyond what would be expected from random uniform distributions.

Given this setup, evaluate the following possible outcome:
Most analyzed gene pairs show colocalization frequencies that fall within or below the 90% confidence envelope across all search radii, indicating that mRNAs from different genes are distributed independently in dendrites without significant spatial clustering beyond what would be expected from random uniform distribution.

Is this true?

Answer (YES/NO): NO